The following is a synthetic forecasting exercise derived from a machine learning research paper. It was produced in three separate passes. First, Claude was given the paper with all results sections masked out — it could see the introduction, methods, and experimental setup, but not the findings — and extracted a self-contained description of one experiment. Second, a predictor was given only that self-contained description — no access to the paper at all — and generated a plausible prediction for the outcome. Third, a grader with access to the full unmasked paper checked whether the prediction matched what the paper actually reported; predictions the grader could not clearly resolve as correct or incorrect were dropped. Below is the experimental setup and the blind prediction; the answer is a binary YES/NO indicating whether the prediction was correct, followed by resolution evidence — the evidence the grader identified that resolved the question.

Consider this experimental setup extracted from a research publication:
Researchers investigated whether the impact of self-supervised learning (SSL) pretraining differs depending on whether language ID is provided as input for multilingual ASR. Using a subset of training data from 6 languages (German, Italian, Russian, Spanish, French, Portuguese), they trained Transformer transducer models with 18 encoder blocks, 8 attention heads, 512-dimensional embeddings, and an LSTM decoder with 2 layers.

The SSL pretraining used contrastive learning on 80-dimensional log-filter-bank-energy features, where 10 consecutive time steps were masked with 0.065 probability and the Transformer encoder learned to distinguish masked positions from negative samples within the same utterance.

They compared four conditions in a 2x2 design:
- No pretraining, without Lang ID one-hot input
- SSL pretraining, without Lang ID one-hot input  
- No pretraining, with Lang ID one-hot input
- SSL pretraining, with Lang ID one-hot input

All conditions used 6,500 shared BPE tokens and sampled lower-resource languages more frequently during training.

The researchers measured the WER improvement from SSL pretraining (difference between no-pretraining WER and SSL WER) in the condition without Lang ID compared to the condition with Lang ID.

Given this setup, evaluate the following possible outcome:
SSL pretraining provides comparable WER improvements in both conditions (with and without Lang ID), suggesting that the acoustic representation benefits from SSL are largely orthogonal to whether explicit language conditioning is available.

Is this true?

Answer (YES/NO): NO